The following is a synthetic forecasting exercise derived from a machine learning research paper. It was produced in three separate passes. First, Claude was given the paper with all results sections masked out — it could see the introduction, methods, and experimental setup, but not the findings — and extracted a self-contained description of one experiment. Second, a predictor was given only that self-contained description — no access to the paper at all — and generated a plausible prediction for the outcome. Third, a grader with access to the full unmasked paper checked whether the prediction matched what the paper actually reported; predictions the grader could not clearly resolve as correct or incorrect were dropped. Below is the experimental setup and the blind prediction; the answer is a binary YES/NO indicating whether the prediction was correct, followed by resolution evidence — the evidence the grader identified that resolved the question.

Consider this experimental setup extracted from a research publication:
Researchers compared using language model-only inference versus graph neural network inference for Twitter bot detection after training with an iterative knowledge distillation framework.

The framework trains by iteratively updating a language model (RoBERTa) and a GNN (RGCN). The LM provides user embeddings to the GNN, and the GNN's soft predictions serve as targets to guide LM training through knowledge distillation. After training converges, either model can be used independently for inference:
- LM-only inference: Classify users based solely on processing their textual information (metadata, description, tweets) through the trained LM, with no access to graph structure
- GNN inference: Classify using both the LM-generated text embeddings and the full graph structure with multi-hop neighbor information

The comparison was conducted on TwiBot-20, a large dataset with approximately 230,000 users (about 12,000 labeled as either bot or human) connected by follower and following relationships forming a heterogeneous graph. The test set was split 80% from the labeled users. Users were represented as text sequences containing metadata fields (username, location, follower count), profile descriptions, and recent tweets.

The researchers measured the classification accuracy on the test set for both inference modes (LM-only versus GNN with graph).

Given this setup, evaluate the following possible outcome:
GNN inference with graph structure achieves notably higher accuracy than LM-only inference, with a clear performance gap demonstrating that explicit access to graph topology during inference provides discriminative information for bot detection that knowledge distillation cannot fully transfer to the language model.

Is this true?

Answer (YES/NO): NO